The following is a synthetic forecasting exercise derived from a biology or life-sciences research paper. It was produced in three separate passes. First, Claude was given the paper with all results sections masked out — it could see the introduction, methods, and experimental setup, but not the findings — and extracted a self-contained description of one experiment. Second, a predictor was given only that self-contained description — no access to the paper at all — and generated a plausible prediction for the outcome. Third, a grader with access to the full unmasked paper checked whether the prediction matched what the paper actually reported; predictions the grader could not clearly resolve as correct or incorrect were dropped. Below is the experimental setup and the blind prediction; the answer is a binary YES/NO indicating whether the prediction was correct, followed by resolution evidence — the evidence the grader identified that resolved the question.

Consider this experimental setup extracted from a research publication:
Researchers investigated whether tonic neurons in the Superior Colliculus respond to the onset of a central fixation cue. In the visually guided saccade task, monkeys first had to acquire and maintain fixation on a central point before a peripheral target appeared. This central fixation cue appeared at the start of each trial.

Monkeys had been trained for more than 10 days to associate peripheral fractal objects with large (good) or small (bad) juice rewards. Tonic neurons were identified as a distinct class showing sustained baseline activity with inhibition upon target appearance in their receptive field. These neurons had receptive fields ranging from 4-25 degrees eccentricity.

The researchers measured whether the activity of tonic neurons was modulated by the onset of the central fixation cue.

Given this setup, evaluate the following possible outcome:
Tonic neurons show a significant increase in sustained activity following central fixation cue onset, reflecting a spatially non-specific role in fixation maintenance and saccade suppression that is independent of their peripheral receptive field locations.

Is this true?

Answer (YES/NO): NO